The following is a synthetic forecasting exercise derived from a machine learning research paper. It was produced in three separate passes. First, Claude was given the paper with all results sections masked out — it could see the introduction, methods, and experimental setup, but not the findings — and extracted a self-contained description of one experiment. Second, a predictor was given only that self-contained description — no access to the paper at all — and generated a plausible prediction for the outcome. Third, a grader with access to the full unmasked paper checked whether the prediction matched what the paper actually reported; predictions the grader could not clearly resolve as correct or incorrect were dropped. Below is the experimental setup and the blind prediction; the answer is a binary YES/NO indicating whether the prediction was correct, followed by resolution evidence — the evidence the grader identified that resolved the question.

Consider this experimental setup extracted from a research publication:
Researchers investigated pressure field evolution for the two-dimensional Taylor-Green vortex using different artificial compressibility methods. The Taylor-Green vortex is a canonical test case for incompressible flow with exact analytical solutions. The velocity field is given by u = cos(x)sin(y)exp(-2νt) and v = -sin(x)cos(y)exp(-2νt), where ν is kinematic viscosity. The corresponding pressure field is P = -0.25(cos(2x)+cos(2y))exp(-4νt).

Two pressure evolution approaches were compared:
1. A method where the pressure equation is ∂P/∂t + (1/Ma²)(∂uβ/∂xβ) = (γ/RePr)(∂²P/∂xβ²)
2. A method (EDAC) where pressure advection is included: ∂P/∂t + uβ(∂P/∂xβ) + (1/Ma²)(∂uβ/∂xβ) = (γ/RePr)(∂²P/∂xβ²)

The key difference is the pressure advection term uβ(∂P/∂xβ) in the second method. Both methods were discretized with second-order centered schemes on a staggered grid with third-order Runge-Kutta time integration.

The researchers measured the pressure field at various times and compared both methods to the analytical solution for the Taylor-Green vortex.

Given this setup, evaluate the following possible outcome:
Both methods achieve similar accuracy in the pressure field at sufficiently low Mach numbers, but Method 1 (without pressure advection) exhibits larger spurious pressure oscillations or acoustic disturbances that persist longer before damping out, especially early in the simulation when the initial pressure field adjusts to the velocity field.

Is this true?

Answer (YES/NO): NO